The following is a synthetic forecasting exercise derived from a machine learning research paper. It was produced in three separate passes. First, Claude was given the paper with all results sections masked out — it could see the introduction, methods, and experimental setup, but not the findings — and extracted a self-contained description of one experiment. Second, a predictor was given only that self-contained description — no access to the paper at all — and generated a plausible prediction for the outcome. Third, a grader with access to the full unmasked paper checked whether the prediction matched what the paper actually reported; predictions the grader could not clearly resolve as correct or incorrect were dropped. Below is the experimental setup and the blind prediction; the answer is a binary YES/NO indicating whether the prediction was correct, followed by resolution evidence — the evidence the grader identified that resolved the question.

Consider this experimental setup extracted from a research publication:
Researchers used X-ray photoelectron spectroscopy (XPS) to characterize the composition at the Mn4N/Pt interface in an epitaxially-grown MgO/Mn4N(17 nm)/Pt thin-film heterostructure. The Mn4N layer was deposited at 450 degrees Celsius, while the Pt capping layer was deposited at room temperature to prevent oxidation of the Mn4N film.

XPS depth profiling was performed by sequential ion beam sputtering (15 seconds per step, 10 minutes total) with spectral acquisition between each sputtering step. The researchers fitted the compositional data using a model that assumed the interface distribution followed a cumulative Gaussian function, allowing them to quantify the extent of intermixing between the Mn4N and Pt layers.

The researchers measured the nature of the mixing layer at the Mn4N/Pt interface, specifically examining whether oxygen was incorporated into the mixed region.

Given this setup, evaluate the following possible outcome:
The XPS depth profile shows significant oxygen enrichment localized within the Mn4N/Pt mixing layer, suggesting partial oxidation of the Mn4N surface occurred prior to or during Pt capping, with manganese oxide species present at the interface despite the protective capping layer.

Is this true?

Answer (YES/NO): YES